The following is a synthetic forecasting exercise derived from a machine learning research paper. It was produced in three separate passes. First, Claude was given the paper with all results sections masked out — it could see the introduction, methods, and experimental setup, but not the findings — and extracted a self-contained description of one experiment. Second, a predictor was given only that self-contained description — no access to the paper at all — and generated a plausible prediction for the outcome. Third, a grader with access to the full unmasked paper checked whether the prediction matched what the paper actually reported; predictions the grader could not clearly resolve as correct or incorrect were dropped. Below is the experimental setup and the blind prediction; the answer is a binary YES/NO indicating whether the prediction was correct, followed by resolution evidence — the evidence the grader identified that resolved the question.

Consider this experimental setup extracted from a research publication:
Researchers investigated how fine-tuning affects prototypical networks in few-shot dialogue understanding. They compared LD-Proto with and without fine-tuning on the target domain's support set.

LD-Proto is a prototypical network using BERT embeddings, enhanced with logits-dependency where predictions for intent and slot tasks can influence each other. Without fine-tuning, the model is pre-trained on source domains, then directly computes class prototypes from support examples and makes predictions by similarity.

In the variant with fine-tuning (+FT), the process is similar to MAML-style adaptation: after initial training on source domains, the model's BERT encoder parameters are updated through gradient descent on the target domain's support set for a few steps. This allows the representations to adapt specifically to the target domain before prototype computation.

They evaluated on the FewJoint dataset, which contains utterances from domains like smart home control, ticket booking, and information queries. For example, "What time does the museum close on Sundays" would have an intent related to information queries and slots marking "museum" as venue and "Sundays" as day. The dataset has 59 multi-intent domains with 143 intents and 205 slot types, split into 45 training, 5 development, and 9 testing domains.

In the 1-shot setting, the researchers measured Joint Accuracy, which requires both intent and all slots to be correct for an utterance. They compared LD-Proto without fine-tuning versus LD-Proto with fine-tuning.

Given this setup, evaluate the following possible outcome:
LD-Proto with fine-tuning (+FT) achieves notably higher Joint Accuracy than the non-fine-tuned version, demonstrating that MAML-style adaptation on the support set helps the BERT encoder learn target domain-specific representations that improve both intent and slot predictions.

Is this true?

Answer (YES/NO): NO